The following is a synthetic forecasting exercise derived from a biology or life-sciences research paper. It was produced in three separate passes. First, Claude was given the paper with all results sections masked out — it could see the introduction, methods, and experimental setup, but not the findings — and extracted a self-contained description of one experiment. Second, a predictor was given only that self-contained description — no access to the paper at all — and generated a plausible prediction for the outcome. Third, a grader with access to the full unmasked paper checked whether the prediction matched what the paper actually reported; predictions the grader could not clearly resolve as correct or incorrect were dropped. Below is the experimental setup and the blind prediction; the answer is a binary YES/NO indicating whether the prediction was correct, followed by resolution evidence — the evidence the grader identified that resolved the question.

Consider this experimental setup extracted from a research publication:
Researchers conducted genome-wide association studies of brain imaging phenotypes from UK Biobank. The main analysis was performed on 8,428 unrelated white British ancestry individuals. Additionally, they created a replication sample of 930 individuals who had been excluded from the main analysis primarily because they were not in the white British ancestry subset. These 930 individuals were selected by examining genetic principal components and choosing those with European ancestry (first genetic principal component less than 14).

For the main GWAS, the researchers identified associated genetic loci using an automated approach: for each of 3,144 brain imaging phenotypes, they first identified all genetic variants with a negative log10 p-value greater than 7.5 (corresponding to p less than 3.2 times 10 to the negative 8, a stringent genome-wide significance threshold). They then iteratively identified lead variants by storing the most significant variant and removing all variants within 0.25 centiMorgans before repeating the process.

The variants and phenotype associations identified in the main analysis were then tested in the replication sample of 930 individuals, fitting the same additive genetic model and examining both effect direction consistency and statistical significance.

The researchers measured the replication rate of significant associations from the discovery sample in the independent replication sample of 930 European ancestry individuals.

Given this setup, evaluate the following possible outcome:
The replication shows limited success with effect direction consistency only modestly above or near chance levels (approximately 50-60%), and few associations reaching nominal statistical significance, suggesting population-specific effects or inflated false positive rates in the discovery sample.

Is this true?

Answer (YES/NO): NO